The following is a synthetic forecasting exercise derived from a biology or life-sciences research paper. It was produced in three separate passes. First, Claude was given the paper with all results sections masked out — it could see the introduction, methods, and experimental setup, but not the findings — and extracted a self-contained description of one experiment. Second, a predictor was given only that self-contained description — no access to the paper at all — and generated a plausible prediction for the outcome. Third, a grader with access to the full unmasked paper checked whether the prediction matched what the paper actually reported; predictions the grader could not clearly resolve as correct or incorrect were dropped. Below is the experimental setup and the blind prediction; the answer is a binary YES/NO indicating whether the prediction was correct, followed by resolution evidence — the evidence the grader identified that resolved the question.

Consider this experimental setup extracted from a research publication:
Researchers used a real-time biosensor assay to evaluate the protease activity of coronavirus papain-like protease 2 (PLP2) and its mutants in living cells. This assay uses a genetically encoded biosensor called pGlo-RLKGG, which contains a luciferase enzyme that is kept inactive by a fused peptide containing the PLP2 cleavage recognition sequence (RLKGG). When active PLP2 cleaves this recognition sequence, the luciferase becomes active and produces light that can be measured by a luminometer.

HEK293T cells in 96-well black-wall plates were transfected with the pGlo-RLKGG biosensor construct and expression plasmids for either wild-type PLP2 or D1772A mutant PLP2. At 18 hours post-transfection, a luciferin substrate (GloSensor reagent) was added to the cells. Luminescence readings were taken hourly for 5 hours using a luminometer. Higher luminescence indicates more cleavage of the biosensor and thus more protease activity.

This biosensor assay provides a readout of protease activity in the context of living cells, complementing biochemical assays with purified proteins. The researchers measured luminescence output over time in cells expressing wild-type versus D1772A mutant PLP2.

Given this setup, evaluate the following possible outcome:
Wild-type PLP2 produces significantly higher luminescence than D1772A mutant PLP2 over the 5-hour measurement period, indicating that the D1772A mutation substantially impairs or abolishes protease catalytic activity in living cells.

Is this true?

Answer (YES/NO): NO